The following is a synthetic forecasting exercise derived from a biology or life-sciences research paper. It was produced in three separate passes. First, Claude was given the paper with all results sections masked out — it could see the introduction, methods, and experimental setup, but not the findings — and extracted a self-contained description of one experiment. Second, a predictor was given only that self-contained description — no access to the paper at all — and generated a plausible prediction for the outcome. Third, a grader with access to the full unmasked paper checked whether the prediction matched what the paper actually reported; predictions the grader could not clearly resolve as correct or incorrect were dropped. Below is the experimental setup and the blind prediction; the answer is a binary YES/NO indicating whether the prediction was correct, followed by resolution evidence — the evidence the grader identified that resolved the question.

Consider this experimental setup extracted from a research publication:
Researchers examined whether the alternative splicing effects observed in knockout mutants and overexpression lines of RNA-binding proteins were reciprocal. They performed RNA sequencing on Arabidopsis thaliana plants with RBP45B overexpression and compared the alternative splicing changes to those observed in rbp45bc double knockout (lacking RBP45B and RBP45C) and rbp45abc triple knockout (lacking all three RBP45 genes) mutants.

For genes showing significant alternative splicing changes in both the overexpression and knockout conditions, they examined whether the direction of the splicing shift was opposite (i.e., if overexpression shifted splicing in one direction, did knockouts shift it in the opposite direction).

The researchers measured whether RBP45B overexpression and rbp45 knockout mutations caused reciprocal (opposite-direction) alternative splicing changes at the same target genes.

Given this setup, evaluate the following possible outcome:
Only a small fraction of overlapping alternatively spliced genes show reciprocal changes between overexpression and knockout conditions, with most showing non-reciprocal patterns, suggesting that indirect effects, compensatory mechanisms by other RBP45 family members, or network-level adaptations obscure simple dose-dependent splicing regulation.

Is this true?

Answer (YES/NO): NO